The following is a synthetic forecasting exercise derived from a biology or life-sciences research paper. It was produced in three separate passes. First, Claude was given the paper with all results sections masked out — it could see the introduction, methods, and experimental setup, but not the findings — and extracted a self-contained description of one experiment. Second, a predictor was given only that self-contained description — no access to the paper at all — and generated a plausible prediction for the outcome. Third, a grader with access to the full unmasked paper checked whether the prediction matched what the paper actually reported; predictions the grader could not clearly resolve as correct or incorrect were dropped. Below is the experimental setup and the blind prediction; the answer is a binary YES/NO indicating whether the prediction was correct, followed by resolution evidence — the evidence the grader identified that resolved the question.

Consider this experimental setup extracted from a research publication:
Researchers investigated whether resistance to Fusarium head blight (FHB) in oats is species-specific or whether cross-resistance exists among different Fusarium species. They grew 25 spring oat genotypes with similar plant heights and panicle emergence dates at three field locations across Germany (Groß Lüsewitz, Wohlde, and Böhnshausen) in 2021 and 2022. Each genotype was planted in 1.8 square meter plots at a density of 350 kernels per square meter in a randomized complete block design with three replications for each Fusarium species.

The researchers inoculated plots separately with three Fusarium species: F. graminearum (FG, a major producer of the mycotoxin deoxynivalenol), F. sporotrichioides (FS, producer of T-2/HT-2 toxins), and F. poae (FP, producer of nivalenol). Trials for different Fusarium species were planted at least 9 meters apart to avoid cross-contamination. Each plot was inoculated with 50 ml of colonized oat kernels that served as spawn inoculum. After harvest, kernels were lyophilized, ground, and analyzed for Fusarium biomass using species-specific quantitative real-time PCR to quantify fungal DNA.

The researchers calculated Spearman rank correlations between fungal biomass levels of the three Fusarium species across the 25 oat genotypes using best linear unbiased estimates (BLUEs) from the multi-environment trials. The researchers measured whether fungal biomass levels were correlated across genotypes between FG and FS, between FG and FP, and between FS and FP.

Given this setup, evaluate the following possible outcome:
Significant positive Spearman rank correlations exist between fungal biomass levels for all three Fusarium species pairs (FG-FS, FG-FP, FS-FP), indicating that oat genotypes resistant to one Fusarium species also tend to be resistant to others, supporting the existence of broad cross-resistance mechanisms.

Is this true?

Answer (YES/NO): NO